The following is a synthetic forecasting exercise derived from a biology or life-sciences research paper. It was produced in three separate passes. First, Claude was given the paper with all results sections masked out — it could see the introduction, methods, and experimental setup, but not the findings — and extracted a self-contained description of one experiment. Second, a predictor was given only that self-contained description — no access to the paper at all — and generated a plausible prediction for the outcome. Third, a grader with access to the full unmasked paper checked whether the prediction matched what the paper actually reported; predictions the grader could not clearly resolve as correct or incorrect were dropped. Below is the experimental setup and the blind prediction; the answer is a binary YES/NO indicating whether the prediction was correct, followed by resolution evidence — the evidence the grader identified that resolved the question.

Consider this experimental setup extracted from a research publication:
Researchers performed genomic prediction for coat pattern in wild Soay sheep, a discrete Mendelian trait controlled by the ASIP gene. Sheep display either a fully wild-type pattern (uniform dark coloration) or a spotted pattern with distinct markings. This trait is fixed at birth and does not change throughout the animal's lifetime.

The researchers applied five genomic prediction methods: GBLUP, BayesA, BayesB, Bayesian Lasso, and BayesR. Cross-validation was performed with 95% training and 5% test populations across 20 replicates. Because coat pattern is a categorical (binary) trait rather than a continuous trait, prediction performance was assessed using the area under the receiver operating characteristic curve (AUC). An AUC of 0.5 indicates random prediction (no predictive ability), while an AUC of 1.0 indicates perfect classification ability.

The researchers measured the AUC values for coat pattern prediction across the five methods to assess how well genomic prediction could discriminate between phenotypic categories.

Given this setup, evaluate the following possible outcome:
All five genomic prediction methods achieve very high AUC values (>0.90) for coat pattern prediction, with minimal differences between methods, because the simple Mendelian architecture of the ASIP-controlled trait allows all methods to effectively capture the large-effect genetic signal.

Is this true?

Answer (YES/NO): NO